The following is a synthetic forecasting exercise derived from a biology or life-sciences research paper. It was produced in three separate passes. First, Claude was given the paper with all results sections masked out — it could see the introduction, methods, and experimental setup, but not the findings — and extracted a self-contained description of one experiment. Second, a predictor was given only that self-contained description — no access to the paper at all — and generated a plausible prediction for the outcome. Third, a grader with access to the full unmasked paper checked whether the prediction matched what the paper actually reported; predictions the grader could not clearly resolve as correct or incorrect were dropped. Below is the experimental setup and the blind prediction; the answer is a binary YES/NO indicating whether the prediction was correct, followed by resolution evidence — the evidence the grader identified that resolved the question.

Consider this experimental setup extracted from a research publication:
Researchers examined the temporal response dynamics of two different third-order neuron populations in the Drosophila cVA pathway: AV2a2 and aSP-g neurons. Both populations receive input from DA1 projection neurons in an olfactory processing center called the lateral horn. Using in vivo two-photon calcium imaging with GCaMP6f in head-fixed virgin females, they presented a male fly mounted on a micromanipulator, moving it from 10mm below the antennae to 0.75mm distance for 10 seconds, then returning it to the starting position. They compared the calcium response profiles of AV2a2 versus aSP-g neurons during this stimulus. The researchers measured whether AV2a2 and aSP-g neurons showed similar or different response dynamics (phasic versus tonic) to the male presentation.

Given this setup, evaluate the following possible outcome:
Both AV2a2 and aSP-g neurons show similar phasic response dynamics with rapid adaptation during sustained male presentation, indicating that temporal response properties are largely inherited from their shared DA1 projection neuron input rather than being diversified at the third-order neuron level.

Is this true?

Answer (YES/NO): NO